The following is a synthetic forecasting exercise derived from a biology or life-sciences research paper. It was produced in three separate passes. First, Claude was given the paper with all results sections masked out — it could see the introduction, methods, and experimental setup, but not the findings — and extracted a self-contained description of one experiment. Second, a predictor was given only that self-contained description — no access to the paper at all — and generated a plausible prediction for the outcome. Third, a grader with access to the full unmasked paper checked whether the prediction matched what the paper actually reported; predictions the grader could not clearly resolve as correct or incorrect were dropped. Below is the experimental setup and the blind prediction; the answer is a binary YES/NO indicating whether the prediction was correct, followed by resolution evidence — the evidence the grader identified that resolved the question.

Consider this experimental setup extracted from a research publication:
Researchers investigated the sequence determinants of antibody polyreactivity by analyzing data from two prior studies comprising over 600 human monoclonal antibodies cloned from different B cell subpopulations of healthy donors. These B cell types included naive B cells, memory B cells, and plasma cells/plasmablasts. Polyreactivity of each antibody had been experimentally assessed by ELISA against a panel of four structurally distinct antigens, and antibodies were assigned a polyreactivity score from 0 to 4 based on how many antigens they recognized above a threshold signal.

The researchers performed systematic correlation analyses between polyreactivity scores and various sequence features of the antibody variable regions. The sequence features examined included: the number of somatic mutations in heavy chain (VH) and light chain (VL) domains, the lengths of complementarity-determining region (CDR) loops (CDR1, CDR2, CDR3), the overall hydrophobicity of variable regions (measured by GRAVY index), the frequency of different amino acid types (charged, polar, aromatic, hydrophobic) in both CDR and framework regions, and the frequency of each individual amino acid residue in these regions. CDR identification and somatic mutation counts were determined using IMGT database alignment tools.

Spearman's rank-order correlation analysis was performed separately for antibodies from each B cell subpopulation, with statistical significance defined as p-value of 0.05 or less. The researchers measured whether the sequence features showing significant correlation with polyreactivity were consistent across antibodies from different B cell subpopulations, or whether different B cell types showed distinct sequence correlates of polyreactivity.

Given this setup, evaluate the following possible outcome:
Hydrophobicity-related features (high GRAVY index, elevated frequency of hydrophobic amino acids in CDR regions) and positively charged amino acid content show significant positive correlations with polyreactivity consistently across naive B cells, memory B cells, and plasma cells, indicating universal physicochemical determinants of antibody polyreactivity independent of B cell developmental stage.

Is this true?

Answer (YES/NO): NO